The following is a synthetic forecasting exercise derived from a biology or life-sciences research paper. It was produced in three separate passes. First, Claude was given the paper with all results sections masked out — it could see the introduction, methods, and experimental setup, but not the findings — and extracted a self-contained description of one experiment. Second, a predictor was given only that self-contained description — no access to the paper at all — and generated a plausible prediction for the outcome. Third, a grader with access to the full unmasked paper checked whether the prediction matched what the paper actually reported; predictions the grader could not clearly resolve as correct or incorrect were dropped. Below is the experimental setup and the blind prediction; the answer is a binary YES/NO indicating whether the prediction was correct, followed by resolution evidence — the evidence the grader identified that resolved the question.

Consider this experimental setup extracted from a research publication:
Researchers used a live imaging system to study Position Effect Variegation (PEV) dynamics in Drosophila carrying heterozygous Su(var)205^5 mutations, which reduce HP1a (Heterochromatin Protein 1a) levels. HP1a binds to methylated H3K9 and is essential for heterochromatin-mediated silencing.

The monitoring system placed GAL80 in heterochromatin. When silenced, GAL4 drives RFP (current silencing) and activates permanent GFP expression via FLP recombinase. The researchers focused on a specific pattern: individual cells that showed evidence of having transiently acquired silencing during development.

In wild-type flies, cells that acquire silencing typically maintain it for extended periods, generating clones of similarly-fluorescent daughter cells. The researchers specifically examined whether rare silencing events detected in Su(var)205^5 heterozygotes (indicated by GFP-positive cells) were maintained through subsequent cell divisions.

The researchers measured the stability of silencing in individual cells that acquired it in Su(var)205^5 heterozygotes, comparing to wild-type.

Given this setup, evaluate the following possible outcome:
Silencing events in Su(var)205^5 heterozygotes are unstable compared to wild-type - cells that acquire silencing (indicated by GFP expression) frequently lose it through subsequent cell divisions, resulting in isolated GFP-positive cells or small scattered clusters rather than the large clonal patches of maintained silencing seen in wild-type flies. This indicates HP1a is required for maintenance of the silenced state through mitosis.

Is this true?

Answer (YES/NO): YES